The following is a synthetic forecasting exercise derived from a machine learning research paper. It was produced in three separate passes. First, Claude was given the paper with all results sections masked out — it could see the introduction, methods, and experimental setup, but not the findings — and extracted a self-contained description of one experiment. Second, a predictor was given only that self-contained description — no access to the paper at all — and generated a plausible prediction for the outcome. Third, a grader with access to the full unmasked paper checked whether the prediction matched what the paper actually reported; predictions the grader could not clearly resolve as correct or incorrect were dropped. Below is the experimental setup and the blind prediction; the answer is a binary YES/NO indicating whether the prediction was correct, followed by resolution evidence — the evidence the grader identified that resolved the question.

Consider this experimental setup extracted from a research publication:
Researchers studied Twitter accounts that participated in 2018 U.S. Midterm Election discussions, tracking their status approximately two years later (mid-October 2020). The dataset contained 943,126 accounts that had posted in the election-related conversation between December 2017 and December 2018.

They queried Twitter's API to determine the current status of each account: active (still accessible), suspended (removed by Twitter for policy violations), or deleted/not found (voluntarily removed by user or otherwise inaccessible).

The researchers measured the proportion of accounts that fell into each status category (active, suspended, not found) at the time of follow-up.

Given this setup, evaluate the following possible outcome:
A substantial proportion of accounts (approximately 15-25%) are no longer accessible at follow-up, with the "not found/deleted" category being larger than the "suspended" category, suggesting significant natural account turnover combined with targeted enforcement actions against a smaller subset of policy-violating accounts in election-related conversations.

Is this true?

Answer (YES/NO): NO